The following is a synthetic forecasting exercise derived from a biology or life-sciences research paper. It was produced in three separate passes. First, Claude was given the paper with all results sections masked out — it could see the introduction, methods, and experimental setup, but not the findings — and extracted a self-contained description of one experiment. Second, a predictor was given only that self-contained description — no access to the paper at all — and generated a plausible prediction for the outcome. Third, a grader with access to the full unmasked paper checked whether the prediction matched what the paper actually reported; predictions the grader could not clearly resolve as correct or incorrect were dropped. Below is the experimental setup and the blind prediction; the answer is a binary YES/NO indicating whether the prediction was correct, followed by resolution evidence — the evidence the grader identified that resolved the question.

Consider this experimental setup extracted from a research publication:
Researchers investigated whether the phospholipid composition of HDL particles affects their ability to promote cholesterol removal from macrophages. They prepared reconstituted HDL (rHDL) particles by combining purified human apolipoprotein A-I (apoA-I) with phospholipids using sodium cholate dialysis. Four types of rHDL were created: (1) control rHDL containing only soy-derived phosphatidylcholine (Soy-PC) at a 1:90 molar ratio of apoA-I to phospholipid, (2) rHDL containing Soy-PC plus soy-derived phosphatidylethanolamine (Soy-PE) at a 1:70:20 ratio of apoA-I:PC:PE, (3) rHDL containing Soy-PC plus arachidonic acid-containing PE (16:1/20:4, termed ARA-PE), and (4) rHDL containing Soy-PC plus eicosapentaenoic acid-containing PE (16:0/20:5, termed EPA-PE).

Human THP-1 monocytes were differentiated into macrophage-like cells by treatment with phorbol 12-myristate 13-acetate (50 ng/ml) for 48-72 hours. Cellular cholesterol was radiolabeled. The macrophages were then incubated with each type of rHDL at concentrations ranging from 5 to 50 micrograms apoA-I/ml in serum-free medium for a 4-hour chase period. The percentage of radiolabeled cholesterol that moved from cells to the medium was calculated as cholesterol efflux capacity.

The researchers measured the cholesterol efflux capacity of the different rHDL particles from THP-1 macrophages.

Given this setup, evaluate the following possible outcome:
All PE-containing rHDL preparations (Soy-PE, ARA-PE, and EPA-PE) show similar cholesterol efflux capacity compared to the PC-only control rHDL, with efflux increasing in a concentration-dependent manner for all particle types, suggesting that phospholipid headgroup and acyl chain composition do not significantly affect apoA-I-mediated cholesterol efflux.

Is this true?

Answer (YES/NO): NO